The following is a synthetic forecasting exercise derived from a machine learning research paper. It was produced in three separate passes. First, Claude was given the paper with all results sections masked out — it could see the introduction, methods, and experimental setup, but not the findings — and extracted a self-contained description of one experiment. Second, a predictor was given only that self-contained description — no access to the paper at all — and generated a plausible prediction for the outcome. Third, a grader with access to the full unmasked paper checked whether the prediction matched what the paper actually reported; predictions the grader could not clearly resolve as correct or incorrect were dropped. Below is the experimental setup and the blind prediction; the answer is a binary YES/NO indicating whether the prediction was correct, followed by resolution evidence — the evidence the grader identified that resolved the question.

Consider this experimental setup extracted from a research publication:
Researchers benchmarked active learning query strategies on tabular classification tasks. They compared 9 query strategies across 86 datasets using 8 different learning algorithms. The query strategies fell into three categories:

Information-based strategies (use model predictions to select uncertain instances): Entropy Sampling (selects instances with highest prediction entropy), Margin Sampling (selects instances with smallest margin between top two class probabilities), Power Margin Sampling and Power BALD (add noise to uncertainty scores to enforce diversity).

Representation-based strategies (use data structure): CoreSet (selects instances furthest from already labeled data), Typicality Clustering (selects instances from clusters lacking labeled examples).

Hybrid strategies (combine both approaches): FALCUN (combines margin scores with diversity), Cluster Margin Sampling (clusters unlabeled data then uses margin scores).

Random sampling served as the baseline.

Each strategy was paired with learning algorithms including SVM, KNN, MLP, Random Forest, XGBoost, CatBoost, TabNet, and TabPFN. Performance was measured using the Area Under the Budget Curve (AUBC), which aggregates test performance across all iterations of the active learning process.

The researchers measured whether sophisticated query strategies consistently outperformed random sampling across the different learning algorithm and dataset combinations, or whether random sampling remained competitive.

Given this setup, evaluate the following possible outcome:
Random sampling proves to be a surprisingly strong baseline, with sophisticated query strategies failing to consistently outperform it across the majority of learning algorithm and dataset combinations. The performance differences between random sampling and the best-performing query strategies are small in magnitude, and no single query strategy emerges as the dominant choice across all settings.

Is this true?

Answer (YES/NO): NO